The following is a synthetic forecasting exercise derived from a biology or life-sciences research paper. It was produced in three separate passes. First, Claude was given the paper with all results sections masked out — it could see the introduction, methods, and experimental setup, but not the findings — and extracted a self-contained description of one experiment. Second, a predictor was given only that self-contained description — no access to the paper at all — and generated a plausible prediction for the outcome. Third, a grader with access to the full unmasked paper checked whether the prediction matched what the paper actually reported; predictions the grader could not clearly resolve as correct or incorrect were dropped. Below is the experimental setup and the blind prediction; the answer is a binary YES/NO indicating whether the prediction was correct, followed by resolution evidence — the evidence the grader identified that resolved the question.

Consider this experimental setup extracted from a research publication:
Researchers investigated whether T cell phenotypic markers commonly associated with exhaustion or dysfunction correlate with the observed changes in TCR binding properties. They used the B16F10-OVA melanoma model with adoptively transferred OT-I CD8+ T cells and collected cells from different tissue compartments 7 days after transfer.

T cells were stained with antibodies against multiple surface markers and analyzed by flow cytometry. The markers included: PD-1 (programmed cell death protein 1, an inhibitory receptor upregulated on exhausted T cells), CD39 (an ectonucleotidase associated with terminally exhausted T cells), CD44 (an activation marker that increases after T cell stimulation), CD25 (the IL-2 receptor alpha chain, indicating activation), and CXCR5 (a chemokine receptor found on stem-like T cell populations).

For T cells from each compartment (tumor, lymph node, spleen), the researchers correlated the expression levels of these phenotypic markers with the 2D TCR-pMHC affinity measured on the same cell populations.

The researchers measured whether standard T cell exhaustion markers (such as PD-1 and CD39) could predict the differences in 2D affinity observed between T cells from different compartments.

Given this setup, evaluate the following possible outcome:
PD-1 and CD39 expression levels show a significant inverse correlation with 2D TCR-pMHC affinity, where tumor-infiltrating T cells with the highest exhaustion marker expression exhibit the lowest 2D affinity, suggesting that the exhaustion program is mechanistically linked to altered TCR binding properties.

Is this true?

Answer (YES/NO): NO